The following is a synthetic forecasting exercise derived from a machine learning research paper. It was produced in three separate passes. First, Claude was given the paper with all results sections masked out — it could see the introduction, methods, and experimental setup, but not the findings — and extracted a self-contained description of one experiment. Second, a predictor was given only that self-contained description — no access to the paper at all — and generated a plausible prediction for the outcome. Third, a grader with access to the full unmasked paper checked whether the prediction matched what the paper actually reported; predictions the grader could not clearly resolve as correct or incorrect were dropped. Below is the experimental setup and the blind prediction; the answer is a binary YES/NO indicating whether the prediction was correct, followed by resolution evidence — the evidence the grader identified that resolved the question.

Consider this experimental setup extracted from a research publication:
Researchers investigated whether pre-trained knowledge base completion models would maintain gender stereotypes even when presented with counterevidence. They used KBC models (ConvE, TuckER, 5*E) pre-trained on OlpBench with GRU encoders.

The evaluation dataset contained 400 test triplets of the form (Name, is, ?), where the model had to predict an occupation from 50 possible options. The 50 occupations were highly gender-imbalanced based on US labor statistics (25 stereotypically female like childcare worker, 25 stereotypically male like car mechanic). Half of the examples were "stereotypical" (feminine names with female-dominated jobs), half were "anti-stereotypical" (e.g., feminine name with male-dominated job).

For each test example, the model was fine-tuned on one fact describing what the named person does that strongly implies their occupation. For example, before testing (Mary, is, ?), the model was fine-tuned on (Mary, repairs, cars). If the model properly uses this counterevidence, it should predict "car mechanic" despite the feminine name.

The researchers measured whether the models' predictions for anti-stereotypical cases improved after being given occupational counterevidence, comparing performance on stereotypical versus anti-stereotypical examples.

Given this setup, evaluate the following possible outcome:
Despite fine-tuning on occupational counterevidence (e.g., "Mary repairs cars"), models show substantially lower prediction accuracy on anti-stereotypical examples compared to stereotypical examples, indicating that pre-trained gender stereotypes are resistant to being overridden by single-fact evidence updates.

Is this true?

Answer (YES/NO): YES